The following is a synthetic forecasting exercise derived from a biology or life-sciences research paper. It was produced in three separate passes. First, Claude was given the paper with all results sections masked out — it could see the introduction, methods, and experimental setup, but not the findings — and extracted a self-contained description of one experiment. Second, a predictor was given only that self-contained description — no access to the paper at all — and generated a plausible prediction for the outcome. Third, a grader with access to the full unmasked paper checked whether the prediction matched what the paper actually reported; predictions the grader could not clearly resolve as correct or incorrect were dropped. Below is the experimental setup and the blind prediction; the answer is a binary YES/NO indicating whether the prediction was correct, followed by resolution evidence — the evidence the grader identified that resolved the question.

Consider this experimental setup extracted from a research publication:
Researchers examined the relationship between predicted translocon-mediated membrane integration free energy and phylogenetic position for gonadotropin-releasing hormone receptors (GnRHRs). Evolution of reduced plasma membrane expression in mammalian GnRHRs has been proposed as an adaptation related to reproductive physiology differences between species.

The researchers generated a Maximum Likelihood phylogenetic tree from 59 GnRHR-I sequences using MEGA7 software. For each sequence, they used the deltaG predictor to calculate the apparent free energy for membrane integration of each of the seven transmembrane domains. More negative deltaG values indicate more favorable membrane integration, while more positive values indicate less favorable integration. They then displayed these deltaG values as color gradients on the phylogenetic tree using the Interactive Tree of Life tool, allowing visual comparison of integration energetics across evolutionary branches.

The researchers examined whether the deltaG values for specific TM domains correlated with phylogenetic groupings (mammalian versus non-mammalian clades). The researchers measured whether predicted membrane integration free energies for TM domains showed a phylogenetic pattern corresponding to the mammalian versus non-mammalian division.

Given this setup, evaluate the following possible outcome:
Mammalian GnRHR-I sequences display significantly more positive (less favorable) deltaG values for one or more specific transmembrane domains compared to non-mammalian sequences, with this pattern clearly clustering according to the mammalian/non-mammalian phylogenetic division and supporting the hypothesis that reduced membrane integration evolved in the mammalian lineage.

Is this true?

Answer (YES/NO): YES